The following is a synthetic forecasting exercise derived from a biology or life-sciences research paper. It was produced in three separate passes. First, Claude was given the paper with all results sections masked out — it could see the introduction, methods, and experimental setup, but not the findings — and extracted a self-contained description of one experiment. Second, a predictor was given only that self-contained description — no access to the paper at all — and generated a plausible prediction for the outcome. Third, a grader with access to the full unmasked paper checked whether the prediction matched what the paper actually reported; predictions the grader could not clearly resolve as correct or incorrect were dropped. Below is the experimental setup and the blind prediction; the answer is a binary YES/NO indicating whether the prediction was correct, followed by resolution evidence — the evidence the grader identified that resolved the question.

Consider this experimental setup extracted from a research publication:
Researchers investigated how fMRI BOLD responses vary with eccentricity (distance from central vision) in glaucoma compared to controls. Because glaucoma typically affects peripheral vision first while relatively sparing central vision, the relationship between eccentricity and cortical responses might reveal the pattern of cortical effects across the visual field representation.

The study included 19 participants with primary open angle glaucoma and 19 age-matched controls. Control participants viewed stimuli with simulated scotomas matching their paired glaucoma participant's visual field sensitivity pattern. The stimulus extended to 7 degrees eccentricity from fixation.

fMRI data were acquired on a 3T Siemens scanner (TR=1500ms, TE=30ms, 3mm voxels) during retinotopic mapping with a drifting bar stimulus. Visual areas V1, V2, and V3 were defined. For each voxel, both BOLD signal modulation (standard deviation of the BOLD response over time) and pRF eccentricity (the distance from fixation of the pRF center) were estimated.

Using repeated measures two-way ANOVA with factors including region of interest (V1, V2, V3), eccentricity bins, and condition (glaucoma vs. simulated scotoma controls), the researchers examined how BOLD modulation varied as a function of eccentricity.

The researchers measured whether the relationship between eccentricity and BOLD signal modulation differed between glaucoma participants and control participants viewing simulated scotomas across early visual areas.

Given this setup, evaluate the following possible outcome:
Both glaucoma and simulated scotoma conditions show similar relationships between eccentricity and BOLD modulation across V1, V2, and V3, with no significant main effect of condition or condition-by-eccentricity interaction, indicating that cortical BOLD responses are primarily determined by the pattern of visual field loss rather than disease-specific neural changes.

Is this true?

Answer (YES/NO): NO